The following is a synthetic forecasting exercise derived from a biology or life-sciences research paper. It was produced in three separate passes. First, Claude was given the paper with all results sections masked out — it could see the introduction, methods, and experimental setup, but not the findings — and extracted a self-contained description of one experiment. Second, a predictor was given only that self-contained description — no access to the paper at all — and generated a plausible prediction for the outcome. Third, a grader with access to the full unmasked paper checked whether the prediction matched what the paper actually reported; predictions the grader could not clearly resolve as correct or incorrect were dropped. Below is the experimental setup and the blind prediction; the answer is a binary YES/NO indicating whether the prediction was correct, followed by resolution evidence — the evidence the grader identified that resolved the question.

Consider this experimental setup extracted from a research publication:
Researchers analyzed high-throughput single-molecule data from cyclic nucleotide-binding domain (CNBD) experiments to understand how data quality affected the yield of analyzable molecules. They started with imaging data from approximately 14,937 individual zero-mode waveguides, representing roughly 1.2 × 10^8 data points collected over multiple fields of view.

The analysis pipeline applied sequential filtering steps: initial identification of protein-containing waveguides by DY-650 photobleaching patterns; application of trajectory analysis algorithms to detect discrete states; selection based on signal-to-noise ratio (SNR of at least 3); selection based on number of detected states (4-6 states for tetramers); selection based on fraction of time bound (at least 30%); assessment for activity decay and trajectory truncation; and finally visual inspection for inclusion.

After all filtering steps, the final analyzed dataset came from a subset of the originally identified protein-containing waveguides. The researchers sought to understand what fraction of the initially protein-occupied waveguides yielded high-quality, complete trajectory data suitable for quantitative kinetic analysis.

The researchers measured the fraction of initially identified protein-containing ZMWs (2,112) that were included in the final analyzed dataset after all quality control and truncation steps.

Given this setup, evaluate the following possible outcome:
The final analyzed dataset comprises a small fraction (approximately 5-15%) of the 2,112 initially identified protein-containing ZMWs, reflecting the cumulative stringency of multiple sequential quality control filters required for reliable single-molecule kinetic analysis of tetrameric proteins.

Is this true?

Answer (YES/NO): YES